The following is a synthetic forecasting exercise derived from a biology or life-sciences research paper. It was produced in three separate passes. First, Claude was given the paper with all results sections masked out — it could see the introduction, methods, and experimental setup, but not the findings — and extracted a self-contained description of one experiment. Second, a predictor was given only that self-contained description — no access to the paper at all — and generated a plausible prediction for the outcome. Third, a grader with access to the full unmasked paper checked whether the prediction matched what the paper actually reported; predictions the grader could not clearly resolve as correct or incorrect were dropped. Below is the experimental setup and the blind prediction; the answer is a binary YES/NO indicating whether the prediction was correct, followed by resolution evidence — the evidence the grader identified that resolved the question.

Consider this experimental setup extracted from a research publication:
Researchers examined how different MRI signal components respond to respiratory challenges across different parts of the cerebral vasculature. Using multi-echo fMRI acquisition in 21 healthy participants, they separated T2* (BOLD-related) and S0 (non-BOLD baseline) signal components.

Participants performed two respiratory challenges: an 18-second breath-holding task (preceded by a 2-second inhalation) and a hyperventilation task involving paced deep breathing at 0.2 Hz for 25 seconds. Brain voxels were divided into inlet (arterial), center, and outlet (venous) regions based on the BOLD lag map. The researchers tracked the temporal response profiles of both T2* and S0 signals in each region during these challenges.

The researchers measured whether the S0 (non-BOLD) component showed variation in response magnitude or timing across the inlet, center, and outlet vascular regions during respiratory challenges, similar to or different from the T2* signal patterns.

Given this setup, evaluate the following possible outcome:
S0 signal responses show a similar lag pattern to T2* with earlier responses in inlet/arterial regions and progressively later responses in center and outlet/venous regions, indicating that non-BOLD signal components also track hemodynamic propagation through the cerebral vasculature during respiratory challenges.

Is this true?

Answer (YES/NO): NO